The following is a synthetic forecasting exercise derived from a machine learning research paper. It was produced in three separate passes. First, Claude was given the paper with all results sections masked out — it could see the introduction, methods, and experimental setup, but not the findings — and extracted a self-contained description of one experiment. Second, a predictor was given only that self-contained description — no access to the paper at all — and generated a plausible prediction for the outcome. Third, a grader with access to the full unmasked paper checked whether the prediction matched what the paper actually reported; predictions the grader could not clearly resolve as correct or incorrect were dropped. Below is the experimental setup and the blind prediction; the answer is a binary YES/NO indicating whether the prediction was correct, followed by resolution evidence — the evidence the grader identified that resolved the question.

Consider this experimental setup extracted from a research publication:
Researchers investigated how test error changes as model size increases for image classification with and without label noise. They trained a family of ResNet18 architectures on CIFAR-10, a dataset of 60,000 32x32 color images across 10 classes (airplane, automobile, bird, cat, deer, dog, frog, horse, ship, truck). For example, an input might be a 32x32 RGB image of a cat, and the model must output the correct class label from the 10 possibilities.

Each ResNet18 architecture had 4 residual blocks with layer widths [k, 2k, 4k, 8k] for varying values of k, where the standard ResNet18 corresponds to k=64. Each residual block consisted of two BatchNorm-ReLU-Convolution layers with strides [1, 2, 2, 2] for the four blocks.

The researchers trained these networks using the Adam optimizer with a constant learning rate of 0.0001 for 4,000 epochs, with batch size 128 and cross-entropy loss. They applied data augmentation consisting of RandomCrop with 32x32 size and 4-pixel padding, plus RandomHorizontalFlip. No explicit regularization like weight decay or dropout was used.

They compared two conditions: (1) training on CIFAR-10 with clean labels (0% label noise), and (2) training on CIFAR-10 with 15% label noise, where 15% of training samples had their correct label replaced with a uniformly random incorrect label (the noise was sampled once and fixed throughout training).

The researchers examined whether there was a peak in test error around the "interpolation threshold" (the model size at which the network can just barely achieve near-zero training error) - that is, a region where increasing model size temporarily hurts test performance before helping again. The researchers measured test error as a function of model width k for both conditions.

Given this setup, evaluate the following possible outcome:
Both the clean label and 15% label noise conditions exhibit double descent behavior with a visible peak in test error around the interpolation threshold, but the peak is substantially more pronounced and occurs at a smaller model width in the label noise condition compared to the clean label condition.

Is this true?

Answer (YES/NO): NO